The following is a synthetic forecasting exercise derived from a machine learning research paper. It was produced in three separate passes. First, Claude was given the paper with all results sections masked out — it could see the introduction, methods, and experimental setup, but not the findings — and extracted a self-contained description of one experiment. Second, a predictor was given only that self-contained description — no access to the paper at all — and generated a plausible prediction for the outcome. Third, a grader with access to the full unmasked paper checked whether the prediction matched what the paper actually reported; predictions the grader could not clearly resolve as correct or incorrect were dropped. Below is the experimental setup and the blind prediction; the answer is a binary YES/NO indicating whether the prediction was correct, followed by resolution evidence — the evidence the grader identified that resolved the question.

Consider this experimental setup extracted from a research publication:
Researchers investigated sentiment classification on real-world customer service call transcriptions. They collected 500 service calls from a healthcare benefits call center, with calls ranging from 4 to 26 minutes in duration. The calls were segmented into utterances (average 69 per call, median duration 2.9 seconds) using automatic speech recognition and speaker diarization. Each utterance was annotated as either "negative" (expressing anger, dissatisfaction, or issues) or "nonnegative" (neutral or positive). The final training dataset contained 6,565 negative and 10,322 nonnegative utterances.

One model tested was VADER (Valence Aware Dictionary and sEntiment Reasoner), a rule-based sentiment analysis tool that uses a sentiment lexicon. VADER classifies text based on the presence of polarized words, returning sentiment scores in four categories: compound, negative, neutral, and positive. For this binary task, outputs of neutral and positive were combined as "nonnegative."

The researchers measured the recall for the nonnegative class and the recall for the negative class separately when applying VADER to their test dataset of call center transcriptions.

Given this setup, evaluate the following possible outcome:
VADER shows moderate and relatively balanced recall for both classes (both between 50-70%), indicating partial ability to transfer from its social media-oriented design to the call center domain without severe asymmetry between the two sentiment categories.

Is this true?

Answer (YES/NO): NO